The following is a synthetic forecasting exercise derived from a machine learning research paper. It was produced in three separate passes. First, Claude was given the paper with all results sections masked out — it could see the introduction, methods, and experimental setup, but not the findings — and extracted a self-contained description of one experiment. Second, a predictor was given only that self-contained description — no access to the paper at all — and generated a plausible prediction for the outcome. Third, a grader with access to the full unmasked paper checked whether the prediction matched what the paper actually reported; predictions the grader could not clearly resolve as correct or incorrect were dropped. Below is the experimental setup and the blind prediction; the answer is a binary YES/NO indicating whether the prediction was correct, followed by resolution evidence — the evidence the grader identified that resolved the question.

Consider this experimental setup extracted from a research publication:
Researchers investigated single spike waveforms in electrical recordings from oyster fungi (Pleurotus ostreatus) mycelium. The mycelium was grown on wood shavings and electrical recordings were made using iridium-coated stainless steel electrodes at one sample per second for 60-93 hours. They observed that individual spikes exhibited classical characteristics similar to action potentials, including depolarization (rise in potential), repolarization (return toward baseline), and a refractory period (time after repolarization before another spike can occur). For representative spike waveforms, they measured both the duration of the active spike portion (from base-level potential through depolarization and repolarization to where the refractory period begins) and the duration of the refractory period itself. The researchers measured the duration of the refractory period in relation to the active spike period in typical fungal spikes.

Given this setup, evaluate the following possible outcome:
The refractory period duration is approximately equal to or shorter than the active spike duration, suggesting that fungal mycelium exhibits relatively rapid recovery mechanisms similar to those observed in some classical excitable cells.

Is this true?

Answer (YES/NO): NO